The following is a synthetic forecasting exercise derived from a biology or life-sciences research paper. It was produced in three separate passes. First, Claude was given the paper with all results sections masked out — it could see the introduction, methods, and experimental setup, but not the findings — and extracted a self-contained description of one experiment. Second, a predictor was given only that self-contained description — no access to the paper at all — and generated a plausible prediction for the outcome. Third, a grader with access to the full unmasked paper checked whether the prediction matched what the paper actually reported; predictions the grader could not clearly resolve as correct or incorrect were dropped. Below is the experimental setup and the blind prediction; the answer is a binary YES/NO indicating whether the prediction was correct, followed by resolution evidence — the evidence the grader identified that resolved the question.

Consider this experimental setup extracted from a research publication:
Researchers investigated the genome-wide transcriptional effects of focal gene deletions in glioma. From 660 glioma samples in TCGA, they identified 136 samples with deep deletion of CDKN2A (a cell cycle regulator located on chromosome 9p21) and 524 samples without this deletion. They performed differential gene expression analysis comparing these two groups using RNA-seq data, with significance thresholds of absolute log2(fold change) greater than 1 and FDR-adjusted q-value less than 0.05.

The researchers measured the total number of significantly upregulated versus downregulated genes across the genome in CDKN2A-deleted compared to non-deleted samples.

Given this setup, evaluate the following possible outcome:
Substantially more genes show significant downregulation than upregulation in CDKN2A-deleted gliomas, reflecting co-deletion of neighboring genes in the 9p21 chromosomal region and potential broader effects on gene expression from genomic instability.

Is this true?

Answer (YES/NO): NO